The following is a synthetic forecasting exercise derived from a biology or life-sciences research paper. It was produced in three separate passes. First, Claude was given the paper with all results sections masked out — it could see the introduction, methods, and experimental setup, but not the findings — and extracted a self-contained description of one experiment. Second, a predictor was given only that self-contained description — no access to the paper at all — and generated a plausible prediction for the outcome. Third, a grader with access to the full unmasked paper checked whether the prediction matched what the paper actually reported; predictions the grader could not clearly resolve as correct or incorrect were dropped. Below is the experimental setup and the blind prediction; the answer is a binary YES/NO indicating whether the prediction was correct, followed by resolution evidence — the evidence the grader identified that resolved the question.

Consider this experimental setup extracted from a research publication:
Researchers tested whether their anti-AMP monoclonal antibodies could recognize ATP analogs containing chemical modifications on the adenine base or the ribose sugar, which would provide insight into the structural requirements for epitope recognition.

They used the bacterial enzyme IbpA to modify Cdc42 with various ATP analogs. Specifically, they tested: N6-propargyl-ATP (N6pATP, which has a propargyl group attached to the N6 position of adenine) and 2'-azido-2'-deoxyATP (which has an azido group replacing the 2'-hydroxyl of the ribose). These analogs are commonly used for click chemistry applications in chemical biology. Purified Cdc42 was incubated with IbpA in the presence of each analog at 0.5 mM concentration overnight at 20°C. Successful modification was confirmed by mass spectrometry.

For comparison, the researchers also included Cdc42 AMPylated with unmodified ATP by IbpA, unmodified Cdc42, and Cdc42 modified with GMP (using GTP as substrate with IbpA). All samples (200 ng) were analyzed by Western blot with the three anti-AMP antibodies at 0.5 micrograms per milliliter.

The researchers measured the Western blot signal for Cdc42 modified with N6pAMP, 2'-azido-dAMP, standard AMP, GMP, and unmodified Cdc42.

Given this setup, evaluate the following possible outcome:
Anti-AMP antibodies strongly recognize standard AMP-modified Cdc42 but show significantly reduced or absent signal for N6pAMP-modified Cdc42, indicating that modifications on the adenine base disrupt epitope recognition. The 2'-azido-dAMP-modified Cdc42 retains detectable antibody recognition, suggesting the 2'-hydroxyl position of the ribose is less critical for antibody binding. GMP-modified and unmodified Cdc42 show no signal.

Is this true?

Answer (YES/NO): NO